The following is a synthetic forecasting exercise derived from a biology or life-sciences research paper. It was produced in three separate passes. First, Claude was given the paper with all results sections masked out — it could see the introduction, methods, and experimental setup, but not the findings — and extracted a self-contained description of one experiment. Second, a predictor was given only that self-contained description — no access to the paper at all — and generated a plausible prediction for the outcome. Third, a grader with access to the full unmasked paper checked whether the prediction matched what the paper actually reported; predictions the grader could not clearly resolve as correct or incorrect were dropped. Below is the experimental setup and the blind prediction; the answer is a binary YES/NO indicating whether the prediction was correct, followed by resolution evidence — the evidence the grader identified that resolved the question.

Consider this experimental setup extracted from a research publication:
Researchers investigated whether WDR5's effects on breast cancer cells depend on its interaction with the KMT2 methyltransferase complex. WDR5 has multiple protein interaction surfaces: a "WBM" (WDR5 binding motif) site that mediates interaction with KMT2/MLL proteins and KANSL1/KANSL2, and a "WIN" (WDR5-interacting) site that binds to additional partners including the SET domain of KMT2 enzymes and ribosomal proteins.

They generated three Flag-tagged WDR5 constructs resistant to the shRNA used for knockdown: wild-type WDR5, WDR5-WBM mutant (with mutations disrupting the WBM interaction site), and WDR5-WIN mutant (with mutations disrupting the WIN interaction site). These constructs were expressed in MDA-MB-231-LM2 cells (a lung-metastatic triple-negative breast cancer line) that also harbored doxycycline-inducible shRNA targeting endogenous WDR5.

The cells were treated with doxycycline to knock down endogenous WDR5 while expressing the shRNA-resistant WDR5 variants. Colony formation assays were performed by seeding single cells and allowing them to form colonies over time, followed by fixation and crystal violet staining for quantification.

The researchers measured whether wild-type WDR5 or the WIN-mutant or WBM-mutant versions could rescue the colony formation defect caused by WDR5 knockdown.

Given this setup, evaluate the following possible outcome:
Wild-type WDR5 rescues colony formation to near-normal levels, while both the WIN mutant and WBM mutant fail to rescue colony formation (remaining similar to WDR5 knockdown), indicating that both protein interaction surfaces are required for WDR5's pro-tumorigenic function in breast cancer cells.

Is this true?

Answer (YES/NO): NO